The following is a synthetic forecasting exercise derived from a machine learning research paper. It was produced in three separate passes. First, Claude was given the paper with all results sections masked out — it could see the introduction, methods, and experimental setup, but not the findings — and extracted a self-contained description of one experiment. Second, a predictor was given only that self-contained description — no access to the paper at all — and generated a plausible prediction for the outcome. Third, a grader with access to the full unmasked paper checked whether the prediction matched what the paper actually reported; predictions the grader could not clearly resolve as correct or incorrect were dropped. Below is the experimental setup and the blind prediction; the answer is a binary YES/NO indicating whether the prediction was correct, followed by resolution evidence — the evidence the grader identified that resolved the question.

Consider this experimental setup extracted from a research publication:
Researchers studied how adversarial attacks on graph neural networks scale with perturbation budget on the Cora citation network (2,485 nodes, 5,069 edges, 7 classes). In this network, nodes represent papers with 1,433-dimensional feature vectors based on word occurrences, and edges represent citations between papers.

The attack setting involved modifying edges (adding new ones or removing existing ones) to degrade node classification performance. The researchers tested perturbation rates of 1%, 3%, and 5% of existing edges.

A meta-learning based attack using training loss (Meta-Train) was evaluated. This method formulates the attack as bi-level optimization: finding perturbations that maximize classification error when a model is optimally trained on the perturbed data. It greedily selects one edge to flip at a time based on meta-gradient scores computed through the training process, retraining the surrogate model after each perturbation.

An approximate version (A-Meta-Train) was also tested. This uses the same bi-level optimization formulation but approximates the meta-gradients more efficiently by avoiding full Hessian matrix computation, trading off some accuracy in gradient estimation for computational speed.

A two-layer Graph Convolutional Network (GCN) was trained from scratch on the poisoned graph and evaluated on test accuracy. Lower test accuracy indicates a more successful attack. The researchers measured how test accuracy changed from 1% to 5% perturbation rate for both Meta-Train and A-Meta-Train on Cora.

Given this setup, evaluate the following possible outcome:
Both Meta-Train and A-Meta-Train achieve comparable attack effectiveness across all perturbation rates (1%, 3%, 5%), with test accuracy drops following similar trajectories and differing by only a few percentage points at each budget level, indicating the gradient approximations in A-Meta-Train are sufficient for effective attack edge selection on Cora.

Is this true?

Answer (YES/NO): YES